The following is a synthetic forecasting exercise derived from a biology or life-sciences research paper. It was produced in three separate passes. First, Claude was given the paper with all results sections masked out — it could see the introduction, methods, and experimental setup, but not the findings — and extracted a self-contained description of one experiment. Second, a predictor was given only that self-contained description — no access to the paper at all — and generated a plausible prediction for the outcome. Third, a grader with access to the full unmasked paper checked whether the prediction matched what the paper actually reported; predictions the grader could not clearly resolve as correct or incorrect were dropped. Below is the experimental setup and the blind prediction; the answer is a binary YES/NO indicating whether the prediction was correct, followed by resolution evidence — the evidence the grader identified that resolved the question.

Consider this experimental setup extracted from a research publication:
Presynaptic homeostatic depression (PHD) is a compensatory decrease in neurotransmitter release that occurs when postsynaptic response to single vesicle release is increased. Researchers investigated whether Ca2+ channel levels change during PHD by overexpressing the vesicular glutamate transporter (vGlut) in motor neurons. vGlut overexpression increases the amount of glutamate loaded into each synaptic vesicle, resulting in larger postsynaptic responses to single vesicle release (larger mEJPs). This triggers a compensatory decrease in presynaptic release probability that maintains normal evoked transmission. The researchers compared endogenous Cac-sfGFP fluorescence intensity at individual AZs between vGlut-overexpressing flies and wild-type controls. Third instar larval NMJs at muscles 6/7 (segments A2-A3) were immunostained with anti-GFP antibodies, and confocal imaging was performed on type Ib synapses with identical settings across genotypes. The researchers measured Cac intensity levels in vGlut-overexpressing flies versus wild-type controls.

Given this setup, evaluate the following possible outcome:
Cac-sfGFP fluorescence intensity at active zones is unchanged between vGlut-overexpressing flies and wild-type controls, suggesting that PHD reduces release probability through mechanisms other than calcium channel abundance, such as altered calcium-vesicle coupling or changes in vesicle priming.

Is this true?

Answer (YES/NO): YES